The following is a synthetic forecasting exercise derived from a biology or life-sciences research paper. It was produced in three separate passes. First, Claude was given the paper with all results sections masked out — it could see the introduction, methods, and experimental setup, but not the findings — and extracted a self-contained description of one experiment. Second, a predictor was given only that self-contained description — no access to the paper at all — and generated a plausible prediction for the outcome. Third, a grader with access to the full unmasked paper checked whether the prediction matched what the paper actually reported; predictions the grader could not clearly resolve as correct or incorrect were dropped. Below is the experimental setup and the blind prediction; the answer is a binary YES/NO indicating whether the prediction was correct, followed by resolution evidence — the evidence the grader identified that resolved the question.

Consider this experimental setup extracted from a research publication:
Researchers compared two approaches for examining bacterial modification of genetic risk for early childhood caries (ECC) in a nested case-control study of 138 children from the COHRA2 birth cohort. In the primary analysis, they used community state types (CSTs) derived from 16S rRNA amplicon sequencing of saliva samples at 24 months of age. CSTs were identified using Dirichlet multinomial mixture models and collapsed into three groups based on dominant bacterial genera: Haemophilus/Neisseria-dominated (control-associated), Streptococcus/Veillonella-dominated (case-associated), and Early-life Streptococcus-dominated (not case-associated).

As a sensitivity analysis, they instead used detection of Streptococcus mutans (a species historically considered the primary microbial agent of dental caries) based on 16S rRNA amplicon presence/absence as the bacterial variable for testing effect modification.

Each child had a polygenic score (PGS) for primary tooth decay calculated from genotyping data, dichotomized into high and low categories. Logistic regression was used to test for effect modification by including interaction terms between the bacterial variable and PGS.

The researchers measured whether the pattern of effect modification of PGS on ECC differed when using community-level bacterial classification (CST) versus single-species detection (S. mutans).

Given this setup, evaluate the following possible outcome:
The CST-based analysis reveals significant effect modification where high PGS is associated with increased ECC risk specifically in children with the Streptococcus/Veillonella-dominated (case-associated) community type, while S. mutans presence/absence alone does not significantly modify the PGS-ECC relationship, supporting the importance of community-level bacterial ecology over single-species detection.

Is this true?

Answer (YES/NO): NO